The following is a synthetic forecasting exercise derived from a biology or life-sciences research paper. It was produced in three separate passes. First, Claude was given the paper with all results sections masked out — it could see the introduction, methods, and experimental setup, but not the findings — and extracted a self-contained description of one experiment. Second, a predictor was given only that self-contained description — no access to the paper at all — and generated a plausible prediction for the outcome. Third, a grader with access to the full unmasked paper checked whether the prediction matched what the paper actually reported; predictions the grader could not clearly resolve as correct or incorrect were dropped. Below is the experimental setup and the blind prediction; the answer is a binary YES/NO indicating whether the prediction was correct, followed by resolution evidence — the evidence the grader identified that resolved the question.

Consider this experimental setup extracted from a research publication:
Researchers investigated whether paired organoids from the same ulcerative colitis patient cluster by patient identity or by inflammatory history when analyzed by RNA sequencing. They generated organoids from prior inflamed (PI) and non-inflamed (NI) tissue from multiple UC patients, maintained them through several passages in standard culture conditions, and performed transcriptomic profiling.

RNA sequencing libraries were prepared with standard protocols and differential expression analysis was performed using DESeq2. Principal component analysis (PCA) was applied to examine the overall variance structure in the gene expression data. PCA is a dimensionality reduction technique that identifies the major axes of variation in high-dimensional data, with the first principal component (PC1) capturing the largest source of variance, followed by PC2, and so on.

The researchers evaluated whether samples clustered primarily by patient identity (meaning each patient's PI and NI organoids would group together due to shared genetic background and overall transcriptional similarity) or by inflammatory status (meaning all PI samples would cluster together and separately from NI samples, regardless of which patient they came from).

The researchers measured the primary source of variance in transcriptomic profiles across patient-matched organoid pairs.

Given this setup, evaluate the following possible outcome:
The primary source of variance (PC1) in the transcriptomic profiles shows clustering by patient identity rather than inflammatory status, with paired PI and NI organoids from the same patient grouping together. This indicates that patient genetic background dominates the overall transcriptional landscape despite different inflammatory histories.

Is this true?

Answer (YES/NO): YES